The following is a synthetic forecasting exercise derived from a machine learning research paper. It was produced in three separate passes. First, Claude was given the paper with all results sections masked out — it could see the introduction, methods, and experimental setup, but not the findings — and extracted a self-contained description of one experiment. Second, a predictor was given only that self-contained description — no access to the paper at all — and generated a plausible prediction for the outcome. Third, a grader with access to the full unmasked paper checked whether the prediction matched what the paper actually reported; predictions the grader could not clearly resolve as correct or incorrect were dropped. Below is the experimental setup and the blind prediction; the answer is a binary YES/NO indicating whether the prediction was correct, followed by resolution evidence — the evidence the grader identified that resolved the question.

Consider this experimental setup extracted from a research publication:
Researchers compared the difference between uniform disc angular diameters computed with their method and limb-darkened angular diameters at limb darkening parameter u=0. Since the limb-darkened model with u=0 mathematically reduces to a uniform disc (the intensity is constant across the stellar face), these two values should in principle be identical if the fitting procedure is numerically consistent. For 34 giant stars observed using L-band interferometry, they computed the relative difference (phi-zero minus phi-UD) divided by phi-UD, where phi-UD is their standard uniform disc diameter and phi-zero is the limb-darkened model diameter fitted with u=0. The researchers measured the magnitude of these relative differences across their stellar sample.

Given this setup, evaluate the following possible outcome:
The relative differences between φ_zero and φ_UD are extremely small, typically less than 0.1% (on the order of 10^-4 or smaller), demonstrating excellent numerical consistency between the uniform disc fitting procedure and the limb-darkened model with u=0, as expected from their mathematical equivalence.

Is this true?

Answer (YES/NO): NO